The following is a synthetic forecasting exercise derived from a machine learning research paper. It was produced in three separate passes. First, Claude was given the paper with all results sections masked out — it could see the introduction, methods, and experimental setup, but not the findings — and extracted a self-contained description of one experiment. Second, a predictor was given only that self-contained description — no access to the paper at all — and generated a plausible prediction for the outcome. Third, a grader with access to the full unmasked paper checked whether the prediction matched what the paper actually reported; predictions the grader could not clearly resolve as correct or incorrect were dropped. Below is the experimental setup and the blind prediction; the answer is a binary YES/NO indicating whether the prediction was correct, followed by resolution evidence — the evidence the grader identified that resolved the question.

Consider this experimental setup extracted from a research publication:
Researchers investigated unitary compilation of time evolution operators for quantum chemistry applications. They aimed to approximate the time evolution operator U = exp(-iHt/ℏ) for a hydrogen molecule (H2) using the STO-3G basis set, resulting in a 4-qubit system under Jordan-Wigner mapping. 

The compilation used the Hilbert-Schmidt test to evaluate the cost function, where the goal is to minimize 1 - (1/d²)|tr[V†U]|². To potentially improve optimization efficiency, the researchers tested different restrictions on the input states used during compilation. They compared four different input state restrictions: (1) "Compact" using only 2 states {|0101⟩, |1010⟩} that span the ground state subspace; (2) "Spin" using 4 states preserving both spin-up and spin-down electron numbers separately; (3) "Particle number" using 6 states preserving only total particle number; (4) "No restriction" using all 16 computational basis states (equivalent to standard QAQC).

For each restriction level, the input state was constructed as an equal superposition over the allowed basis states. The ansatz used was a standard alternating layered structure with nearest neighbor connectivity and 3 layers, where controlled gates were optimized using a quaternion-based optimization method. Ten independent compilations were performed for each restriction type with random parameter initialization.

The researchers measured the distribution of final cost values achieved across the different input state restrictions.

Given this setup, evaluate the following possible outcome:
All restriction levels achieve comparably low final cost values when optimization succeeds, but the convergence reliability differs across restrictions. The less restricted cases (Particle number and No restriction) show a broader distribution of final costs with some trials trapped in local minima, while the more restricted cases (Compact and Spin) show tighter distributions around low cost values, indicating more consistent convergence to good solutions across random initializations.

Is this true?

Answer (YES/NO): NO